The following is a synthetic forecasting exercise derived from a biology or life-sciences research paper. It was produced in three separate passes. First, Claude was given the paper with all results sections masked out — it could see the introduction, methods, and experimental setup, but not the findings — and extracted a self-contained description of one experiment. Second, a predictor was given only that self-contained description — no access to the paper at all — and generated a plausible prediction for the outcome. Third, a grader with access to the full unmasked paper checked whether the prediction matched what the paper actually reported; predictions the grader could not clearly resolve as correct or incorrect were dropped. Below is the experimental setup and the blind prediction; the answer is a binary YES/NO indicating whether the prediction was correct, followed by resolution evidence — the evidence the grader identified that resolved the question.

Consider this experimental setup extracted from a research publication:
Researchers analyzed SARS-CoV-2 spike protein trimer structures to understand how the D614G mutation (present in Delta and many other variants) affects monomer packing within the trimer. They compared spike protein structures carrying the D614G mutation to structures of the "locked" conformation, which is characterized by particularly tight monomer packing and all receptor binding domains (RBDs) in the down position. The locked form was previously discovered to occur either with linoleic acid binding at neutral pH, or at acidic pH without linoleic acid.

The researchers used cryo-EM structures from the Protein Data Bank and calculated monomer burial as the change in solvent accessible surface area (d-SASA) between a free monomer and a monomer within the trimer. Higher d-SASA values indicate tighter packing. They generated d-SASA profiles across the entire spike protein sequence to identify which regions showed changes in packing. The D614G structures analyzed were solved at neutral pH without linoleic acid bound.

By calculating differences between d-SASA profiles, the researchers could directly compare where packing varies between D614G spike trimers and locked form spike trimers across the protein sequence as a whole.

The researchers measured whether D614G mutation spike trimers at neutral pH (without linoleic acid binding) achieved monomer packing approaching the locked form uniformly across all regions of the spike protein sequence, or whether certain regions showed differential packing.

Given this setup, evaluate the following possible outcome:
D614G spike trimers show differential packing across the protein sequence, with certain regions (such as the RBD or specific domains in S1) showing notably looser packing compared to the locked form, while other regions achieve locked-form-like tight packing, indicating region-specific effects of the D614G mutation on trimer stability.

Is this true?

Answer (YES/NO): YES